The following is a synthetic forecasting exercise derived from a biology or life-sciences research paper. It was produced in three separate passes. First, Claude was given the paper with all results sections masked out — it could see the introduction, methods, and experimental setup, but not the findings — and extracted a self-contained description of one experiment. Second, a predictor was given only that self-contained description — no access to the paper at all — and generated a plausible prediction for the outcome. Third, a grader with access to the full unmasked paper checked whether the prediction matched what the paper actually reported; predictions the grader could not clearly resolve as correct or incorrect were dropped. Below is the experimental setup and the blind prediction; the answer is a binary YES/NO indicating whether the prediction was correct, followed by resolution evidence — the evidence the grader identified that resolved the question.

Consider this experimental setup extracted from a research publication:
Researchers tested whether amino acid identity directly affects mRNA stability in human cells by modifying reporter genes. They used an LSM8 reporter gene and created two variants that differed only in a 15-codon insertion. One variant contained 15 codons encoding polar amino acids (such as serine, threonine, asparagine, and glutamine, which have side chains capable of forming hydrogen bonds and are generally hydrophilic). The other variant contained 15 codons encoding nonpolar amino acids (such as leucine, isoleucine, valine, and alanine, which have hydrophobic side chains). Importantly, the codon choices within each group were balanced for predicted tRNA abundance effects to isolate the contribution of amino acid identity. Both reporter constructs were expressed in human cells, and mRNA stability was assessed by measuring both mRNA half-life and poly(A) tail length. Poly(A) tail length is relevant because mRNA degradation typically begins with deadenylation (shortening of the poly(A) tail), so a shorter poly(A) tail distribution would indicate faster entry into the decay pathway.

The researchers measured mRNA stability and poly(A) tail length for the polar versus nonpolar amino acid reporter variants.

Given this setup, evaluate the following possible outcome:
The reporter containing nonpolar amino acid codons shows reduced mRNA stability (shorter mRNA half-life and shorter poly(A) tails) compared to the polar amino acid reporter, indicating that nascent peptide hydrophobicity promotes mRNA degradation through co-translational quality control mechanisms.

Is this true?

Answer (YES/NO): NO